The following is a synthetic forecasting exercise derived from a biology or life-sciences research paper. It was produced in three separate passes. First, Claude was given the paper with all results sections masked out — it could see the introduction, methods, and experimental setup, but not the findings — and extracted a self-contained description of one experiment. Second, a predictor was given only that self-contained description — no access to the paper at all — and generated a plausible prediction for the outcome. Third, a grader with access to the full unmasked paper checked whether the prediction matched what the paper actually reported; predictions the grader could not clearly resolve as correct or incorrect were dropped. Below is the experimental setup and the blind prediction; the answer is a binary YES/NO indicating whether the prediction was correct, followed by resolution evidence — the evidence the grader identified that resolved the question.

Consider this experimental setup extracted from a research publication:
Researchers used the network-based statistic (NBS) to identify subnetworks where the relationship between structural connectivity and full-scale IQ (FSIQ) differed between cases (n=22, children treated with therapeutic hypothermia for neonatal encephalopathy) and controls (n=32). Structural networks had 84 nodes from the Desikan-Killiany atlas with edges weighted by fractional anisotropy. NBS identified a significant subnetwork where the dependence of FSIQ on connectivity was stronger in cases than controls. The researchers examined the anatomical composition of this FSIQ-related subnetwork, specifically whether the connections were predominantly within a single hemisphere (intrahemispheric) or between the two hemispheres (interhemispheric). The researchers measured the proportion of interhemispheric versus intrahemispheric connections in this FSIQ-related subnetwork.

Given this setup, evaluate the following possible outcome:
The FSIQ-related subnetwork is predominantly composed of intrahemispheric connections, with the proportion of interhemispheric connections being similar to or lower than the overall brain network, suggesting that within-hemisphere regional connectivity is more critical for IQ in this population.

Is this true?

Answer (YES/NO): NO